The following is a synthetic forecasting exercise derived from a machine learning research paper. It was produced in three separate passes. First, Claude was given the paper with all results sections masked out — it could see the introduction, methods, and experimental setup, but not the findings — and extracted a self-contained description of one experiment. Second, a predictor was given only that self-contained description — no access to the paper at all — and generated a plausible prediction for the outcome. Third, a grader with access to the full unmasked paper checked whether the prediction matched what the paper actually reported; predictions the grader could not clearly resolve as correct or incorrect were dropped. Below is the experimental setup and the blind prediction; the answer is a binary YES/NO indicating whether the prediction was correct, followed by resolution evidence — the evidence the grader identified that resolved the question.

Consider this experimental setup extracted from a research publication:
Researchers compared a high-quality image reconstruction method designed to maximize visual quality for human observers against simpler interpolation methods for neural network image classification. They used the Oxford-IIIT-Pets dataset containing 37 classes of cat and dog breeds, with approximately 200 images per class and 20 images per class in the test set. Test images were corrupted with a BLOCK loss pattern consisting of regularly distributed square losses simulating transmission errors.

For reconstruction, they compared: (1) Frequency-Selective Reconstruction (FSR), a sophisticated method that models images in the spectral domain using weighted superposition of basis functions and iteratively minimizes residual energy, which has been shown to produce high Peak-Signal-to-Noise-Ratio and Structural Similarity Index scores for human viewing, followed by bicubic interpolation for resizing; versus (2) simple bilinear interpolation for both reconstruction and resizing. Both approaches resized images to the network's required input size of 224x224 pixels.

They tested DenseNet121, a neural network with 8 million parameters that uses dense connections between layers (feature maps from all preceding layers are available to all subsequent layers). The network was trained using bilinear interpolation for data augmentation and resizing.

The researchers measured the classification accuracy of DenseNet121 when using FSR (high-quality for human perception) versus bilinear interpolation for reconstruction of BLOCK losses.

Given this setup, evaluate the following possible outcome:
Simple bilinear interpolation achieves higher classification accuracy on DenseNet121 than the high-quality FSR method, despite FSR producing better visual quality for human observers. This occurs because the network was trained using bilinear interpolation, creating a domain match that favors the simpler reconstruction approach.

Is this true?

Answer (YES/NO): YES